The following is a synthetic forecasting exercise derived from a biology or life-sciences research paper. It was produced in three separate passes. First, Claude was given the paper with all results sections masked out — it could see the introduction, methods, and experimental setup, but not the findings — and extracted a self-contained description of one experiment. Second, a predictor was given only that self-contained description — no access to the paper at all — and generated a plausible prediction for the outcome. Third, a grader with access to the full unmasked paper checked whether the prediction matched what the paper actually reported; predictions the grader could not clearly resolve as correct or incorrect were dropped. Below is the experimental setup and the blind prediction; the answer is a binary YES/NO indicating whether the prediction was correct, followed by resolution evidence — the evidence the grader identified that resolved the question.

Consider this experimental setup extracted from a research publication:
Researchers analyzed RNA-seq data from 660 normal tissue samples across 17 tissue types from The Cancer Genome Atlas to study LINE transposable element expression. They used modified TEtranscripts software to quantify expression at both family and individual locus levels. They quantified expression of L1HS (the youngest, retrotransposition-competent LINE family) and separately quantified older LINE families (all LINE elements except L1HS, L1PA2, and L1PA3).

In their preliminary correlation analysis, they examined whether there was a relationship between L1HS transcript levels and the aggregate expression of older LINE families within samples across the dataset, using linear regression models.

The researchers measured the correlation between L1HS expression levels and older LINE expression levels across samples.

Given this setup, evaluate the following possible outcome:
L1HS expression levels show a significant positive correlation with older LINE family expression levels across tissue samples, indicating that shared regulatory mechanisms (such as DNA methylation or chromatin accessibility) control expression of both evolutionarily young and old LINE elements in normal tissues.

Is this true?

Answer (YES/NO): YES